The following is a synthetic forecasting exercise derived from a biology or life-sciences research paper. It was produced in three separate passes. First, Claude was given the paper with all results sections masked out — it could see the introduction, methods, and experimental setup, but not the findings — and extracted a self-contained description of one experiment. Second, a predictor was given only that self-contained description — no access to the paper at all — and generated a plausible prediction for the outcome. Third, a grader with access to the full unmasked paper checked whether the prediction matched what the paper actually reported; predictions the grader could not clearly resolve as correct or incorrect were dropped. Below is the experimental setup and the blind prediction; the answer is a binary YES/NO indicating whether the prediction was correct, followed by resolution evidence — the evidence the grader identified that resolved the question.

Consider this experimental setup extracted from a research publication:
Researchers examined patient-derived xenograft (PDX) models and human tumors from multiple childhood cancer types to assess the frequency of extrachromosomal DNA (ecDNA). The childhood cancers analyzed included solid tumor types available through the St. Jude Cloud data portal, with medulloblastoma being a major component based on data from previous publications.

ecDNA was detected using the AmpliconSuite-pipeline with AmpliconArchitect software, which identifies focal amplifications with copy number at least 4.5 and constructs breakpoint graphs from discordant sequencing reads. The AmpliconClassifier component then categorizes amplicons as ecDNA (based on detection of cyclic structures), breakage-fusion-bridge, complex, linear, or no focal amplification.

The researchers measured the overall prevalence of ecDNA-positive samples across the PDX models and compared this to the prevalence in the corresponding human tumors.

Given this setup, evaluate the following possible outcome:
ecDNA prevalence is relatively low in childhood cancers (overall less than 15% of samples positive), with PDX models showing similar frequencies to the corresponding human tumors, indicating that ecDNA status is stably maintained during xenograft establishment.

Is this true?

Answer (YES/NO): NO